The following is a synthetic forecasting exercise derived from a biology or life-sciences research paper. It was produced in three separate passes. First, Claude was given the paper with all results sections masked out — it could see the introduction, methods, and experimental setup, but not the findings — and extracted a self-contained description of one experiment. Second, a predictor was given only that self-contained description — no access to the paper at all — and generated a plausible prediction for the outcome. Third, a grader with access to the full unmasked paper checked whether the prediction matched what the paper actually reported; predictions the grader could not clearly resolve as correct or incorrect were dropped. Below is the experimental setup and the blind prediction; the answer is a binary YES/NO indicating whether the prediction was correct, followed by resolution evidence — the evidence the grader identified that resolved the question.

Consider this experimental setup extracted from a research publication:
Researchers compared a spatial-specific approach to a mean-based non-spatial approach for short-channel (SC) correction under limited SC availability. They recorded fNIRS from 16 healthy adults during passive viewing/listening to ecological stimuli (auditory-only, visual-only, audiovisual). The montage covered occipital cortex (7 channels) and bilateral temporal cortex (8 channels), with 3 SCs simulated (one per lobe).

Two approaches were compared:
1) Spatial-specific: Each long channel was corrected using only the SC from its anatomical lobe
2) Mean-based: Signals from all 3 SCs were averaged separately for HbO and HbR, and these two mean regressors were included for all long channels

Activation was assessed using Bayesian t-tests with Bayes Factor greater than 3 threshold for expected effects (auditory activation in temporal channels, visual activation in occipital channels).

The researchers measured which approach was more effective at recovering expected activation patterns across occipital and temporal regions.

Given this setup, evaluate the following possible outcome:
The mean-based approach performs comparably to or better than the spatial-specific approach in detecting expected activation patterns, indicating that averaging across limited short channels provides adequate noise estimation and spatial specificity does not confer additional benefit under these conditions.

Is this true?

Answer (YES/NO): NO